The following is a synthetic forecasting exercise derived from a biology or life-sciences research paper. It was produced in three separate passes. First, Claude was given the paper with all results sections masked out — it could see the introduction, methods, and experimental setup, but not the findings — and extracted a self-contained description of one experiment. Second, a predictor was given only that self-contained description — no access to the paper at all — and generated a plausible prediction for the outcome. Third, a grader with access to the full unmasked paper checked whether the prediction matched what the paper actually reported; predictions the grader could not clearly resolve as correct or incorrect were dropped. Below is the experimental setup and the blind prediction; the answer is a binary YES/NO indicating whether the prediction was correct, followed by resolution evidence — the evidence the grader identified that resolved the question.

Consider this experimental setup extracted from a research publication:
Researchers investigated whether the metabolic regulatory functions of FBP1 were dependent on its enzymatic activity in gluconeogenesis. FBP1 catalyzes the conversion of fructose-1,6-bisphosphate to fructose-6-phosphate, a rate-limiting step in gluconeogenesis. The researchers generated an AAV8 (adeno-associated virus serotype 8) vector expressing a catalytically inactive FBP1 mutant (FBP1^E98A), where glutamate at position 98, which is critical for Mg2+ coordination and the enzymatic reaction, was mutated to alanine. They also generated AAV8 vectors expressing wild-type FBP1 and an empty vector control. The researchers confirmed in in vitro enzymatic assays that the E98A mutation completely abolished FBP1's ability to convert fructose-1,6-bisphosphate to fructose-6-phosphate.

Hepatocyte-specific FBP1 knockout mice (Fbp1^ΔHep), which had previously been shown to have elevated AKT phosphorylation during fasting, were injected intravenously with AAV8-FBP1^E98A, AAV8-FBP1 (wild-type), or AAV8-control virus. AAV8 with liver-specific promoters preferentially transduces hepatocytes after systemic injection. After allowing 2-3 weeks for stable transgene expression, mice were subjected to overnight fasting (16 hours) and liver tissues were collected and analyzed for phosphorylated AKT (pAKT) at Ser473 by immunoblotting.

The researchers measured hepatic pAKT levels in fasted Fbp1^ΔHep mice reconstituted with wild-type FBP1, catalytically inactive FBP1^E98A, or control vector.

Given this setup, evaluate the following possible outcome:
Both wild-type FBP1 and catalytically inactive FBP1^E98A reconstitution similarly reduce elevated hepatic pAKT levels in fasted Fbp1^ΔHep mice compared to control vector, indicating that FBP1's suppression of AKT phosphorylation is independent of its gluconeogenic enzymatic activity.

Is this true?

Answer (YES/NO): YES